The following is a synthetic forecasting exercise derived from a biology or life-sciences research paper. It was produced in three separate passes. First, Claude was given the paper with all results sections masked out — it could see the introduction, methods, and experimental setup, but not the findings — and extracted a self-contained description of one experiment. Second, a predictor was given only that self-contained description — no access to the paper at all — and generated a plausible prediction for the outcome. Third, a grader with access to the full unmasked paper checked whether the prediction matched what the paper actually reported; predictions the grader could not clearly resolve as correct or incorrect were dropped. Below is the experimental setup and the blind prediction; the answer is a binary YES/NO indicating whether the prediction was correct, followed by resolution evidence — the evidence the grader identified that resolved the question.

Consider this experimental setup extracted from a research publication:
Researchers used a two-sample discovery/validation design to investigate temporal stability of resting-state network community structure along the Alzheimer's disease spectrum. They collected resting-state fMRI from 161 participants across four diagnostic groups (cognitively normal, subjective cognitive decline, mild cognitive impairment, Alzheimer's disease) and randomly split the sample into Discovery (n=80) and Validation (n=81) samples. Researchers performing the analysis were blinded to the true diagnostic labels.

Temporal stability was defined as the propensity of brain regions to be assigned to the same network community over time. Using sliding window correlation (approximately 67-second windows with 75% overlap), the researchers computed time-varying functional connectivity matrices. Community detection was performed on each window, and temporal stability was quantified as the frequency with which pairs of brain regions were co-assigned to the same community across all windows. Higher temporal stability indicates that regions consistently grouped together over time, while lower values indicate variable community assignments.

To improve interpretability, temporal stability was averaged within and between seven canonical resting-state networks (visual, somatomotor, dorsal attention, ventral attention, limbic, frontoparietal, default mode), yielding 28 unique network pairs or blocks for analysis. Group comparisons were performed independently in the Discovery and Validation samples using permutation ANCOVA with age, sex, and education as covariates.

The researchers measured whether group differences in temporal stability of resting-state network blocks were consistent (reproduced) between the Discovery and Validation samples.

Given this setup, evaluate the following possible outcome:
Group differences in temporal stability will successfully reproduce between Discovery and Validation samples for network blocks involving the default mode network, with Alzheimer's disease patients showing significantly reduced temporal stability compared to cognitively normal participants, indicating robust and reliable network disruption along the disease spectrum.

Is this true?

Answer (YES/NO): NO